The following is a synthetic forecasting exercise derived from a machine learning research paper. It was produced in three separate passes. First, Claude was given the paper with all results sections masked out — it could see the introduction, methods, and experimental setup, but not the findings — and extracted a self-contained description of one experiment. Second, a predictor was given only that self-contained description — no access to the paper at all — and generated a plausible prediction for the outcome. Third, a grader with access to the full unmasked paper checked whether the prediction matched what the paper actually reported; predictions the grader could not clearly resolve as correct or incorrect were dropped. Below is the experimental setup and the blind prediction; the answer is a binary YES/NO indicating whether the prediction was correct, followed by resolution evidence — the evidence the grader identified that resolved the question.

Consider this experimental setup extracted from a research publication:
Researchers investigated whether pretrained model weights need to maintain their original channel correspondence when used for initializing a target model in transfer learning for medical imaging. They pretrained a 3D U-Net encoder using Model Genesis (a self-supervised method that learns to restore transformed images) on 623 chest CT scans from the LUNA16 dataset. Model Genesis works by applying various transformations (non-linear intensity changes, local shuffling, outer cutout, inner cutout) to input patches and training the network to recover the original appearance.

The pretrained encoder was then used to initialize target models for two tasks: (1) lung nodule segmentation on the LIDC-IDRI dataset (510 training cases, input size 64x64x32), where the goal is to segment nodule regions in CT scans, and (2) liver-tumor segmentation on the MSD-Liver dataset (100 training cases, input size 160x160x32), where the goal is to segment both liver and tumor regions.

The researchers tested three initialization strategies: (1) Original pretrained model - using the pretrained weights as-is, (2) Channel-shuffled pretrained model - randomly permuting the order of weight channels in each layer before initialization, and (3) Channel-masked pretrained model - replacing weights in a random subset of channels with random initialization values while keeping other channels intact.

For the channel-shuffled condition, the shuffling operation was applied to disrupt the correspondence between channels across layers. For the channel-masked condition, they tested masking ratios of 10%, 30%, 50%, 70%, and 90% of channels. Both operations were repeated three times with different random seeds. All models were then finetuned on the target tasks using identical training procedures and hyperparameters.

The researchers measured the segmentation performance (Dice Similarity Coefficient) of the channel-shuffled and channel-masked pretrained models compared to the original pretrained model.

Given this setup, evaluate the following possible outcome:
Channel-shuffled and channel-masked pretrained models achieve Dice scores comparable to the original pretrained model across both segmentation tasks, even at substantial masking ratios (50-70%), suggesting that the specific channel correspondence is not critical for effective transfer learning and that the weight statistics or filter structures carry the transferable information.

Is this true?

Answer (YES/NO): YES